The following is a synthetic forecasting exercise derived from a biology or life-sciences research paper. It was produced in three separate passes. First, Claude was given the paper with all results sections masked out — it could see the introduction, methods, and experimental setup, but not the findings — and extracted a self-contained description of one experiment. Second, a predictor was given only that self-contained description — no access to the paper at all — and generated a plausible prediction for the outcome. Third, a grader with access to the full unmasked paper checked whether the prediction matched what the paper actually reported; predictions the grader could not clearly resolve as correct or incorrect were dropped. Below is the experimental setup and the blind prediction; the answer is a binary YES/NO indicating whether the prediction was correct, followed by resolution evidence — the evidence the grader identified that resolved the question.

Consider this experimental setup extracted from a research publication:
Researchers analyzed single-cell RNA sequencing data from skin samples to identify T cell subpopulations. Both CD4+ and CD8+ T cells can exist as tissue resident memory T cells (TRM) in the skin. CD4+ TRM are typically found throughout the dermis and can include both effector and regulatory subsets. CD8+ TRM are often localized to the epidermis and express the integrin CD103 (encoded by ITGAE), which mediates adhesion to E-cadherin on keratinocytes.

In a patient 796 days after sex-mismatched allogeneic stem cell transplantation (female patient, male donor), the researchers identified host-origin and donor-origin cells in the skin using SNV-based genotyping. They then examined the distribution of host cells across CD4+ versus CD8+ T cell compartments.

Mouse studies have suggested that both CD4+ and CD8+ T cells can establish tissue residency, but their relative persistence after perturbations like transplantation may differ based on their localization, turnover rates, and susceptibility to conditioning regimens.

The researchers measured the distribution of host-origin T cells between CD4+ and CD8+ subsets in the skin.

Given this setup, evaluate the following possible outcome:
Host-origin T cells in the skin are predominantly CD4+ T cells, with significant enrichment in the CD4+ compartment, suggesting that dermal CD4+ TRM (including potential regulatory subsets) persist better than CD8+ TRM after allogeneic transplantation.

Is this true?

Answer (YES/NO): NO